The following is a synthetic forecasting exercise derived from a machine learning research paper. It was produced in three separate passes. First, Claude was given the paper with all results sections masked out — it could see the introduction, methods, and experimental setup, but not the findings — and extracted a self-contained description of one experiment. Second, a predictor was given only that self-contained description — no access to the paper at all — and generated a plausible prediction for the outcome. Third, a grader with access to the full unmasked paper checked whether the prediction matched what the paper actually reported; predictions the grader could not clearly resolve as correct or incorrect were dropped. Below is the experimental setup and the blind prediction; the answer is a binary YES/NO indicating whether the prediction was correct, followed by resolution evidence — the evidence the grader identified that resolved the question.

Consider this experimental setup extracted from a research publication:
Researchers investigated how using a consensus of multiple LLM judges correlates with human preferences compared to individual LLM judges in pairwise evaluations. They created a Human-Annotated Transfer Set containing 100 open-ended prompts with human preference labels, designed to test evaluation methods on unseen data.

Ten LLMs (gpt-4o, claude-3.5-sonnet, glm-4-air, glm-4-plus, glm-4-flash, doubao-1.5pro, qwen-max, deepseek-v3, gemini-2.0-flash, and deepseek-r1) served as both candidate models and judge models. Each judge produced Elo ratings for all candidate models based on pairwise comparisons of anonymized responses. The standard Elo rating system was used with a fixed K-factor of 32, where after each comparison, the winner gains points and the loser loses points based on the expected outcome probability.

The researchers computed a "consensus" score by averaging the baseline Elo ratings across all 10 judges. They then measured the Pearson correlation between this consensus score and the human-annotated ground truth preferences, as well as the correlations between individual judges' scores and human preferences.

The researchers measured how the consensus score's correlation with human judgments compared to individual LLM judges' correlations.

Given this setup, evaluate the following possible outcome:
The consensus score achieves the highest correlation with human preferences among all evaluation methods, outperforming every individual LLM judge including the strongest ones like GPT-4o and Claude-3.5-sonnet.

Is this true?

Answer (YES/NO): YES